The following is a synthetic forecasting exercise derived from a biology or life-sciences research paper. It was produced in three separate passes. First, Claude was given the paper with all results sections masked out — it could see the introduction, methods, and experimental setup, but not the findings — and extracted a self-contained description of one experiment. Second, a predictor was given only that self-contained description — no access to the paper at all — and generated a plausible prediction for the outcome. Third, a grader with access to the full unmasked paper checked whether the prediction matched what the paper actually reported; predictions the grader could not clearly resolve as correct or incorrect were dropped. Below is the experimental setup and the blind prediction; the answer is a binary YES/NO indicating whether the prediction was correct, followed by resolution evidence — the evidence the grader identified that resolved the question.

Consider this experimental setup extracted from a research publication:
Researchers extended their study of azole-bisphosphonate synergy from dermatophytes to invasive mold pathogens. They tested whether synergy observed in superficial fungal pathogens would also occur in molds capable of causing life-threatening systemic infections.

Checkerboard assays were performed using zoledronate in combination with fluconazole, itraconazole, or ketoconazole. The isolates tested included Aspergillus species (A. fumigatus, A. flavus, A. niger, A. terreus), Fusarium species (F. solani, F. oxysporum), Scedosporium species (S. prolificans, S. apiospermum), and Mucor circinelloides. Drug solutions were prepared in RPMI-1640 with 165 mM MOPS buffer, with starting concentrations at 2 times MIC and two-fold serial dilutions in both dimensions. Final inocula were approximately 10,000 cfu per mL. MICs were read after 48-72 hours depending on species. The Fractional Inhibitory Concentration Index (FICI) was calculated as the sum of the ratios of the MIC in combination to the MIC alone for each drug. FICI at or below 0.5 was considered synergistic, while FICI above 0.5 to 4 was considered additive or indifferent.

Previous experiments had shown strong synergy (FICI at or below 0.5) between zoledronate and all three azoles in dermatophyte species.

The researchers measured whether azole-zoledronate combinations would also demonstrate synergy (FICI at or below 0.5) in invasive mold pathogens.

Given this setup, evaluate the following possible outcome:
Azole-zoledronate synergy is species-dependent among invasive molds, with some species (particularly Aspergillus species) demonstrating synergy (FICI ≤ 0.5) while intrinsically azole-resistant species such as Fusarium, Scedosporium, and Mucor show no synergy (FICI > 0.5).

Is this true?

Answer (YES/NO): NO